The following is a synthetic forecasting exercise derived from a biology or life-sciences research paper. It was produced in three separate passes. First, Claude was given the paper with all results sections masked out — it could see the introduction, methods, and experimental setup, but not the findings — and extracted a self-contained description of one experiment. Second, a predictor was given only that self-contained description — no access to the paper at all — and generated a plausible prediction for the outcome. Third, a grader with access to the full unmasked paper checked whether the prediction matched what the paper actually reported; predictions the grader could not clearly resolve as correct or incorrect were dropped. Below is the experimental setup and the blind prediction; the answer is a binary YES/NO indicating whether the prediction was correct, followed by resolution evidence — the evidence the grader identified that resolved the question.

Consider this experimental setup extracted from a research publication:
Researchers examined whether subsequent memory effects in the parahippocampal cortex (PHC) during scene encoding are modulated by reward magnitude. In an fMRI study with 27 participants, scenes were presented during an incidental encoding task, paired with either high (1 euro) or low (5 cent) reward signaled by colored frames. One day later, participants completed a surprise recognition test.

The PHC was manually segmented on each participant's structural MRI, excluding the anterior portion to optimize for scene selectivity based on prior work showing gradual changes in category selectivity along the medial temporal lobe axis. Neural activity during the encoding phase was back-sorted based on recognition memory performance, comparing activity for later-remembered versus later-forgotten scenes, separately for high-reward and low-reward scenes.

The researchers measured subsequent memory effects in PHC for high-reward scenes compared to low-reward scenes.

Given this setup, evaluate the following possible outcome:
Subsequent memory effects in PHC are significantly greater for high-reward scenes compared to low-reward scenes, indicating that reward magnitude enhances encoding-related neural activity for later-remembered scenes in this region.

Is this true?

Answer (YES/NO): NO